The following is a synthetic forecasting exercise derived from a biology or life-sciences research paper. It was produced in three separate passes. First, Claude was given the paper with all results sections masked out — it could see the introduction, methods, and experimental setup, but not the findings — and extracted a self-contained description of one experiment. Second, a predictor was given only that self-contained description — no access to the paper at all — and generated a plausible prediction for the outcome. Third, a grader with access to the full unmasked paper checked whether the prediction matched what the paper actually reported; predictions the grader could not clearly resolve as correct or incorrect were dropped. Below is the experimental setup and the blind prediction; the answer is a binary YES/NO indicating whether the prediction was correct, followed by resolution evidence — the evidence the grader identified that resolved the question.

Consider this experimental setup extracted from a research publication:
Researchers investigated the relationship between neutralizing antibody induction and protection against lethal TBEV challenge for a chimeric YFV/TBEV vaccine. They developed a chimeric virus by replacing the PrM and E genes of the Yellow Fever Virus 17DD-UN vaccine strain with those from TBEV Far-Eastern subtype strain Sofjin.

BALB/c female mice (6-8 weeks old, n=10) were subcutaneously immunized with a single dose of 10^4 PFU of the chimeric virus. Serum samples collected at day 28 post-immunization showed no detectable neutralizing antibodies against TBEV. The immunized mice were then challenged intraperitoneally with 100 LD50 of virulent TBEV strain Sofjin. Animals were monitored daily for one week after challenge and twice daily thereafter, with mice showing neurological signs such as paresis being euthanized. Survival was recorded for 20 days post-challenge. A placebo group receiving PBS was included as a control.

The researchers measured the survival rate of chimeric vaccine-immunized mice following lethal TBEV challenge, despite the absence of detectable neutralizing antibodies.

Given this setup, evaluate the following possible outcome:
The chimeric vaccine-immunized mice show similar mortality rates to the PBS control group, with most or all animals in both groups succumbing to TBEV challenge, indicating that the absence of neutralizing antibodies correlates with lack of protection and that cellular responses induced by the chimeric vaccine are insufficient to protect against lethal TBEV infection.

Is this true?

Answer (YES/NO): NO